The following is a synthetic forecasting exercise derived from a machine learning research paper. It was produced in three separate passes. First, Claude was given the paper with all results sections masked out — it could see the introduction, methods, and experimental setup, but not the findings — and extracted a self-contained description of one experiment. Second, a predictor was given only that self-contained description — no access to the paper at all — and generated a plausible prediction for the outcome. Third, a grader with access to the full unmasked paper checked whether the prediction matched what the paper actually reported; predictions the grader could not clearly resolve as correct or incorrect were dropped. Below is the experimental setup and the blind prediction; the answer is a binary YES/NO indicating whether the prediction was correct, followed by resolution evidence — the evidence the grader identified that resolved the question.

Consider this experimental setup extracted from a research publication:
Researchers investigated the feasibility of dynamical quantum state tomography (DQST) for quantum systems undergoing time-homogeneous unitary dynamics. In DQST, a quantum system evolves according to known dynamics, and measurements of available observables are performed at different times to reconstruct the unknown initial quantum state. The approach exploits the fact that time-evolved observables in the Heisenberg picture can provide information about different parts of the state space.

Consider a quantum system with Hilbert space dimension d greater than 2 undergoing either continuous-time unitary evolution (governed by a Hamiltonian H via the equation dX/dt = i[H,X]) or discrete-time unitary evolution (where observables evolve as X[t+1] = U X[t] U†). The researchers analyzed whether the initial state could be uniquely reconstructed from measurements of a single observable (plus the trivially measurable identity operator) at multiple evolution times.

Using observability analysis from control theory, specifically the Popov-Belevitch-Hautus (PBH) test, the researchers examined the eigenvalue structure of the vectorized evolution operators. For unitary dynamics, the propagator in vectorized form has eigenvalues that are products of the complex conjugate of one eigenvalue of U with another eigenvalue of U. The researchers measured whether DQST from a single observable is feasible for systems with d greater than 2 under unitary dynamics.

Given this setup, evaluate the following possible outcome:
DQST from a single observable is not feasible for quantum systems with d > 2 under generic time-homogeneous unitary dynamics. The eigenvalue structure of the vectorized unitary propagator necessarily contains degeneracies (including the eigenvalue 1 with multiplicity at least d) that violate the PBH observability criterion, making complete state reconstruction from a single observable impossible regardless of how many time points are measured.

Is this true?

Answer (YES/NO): YES